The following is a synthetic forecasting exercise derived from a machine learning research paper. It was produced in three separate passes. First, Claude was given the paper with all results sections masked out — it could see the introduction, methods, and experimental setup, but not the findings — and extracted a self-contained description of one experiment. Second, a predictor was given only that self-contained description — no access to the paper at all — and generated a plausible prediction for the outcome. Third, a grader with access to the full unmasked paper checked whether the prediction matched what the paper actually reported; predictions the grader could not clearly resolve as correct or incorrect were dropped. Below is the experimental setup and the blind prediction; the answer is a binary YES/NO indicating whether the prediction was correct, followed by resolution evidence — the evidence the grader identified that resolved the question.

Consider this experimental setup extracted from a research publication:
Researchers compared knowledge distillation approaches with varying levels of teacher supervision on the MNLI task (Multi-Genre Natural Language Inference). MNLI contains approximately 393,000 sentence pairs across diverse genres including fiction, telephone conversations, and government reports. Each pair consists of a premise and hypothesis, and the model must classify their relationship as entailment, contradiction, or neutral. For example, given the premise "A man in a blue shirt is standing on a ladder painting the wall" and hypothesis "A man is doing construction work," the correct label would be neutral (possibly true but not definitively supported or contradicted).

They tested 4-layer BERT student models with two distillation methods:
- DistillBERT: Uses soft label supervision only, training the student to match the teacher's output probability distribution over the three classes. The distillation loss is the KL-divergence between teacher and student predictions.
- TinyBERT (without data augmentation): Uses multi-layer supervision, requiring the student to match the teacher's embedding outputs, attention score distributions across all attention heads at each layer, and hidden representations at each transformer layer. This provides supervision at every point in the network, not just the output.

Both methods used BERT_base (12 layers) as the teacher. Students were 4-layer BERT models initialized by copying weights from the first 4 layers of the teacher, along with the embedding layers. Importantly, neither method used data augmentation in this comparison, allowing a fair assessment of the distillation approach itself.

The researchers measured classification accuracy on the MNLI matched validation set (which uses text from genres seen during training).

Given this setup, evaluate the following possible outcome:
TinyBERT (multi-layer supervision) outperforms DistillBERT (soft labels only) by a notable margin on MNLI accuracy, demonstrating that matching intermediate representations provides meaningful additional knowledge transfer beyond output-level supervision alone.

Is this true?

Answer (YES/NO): YES